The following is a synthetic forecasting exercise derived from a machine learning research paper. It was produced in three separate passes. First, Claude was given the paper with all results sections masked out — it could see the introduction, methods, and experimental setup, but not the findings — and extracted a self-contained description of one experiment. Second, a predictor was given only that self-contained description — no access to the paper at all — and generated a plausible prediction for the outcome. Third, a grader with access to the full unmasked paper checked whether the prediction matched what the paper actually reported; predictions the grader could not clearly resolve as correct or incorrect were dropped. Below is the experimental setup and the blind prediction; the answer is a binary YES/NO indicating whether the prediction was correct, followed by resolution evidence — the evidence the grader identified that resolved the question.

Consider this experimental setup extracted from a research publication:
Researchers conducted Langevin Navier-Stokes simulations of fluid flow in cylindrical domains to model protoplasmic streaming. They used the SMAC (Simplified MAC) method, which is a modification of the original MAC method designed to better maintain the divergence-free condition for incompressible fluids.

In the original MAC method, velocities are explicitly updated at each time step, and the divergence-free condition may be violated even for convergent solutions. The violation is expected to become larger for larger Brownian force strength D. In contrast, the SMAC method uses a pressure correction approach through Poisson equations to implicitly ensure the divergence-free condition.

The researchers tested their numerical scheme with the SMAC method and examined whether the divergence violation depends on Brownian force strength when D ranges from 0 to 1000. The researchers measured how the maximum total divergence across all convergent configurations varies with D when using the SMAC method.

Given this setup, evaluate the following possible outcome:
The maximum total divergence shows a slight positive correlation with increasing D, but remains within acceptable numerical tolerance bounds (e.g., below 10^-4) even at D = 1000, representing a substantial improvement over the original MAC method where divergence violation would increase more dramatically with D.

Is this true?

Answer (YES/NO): NO